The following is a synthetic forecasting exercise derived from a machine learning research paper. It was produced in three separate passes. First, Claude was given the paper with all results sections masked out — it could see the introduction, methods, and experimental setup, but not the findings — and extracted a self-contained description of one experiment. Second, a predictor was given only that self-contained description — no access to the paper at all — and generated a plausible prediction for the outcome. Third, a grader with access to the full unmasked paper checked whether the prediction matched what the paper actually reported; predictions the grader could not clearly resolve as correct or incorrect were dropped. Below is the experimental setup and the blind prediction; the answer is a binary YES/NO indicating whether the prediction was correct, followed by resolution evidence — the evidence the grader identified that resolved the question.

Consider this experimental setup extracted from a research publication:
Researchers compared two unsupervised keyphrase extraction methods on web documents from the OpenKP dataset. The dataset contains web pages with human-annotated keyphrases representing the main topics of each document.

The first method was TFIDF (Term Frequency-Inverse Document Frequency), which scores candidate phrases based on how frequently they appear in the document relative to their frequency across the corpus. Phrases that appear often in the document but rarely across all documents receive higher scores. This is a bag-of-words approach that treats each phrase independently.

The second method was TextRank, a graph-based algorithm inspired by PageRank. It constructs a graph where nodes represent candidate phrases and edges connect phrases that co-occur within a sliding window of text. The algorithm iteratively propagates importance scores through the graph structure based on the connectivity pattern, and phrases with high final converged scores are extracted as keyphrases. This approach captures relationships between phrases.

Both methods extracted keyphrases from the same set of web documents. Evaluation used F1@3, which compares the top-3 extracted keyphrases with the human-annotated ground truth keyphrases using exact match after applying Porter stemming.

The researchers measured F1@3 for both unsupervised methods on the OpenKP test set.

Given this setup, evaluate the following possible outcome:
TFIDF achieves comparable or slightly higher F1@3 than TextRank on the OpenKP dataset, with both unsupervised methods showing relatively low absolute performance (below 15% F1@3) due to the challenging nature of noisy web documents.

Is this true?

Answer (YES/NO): NO